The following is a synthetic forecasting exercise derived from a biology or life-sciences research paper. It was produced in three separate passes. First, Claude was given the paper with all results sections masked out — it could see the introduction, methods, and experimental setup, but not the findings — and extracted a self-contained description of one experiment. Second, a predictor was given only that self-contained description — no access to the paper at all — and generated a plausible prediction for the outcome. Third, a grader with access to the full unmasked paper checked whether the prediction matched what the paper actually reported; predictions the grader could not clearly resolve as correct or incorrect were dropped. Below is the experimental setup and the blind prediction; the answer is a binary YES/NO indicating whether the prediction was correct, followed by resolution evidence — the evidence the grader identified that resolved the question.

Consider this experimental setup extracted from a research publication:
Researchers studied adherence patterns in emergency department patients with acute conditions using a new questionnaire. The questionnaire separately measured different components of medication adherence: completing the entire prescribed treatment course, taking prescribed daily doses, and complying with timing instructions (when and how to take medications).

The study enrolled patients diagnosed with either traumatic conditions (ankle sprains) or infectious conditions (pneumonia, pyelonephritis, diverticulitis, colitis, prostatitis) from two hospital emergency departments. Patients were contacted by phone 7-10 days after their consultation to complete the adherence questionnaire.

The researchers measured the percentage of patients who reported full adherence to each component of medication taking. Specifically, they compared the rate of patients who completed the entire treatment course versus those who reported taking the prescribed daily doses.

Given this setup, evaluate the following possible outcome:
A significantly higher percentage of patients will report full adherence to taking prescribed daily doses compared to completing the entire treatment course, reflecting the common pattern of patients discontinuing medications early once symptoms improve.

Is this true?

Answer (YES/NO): YES